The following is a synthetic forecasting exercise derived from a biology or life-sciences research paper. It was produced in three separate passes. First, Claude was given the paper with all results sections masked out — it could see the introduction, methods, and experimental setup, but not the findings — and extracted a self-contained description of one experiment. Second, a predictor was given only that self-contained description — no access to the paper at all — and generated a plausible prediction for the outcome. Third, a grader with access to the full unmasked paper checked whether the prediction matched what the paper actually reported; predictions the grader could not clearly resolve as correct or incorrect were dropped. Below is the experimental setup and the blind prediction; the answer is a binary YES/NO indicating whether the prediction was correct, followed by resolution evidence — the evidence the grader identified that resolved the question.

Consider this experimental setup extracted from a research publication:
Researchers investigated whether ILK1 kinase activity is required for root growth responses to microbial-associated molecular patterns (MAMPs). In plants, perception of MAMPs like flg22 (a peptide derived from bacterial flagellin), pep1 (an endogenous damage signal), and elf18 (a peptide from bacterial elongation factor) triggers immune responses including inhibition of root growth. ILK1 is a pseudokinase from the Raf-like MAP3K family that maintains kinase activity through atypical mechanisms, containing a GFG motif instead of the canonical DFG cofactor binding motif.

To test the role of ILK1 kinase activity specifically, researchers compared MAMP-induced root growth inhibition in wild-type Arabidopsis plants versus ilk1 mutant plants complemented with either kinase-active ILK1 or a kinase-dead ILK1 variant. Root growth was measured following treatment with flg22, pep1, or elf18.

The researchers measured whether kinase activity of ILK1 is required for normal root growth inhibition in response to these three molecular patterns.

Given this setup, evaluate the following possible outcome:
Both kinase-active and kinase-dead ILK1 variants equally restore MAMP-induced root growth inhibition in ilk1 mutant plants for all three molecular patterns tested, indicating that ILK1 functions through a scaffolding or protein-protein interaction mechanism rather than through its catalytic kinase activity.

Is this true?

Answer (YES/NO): NO